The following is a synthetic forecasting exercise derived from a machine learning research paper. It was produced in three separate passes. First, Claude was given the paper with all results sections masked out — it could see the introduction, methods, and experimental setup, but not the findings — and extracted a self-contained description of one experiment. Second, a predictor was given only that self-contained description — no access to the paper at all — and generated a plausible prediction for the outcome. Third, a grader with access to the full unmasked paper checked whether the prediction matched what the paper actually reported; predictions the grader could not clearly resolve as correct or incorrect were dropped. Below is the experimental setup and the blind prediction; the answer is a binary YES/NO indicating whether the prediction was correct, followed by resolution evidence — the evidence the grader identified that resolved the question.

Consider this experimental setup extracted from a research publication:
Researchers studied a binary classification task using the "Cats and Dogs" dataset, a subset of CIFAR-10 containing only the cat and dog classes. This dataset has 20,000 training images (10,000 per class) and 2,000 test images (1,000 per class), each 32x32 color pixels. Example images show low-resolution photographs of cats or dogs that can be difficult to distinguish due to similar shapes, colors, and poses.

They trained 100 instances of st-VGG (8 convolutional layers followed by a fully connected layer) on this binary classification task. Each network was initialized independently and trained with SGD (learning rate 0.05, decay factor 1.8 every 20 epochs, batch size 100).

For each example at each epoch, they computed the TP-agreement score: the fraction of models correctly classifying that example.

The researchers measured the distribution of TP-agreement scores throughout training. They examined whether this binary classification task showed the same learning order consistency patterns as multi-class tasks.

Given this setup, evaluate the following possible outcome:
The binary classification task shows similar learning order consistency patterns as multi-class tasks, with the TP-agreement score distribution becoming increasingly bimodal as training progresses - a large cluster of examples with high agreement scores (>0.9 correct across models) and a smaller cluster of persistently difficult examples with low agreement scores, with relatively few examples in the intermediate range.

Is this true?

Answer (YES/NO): YES